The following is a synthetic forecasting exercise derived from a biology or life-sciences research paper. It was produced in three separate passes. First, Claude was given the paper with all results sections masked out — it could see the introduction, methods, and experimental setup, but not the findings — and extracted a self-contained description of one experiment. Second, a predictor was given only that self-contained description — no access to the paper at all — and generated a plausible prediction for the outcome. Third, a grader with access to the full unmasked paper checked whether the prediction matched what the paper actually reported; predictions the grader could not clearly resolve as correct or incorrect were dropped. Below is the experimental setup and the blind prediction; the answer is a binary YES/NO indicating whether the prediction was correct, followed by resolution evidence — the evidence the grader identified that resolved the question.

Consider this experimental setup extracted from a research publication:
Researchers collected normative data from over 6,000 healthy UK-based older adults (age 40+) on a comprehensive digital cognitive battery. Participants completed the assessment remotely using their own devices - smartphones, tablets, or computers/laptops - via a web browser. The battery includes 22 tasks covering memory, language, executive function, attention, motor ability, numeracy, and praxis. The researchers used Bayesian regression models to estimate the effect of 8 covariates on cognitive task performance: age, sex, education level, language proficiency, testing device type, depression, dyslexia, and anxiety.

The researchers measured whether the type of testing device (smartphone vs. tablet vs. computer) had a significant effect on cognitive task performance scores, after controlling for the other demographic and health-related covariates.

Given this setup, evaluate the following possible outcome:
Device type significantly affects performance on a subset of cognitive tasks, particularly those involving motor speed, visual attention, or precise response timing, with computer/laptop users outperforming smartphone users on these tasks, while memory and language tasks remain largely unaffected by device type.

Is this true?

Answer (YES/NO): NO